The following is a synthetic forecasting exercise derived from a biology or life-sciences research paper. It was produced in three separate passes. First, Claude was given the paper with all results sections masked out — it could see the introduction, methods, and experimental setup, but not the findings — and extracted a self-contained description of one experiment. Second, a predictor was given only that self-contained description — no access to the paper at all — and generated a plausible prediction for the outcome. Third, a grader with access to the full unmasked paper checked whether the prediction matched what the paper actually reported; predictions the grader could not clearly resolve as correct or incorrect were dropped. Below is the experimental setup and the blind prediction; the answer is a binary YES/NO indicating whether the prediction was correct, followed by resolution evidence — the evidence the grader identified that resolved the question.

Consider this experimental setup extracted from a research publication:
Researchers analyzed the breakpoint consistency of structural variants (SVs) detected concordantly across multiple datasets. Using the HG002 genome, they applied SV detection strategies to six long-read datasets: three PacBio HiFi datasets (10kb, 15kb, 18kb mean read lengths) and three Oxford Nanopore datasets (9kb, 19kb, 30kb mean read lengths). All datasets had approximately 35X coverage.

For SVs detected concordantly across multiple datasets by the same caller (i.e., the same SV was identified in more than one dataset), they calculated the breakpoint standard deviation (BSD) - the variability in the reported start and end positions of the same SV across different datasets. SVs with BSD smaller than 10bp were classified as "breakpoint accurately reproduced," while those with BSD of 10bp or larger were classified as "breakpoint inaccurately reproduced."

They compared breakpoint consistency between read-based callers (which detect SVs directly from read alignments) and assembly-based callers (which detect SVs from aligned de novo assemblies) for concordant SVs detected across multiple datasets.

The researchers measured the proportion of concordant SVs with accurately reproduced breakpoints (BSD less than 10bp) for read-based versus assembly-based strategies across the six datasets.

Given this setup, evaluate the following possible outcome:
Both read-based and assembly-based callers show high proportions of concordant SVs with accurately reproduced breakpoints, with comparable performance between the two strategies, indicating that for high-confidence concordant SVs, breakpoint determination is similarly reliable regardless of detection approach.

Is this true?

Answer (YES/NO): NO